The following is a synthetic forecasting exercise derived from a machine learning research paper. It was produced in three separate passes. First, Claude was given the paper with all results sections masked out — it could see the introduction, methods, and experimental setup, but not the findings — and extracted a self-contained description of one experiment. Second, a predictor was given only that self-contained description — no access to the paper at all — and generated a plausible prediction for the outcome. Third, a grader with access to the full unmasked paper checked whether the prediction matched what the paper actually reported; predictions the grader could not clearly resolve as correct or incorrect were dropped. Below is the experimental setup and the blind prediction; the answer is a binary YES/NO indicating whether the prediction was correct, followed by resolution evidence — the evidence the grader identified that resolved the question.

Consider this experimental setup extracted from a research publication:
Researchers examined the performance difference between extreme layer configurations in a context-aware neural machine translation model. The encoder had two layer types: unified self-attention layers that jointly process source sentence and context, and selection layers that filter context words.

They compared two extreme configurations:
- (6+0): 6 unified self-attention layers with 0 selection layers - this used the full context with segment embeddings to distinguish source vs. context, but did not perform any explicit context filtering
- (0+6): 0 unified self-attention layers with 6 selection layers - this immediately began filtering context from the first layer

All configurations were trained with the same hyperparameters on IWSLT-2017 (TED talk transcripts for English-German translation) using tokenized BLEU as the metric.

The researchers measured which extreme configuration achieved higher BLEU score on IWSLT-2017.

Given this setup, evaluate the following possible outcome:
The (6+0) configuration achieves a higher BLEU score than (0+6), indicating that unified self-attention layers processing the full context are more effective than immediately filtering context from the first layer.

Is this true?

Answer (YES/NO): NO